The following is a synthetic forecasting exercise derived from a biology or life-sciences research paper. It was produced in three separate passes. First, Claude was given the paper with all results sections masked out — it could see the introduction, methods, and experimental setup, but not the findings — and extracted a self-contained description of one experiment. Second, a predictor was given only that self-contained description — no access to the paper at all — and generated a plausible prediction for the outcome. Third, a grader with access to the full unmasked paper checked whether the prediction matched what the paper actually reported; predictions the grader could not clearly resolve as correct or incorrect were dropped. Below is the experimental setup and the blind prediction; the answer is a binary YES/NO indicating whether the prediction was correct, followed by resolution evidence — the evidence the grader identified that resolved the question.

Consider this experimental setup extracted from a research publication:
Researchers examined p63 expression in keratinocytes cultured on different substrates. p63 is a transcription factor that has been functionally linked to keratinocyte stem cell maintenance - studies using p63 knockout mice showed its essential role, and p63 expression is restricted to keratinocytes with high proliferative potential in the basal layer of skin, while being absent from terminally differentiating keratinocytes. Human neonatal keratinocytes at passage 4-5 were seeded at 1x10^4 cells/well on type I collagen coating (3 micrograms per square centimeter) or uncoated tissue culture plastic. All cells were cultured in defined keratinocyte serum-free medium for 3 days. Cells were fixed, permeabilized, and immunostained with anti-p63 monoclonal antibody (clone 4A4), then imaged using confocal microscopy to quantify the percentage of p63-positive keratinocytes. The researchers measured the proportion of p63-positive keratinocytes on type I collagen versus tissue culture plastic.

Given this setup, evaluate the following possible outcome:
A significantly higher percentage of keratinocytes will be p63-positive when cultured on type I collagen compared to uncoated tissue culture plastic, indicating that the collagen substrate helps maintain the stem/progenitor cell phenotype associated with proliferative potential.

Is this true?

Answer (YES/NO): YES